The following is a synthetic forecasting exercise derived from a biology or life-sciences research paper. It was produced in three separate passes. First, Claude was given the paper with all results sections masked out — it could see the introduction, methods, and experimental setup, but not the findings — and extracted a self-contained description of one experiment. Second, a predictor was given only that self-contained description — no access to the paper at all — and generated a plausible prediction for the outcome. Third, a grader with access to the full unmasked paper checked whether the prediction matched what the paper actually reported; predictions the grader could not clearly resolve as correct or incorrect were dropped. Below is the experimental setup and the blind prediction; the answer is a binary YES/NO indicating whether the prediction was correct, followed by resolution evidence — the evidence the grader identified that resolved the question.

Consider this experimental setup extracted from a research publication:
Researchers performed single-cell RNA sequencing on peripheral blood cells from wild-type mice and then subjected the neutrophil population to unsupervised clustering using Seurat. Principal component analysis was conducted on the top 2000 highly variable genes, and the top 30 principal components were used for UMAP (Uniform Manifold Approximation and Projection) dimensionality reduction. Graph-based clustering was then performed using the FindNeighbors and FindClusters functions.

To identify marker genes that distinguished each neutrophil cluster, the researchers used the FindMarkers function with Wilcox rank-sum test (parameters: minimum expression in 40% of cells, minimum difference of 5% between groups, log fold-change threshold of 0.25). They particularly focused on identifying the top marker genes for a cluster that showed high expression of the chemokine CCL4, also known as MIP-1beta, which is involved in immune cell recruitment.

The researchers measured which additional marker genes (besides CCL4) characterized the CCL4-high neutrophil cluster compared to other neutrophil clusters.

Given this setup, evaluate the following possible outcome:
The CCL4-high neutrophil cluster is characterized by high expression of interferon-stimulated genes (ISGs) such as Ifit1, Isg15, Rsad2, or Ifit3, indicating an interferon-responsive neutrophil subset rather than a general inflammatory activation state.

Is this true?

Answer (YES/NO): NO